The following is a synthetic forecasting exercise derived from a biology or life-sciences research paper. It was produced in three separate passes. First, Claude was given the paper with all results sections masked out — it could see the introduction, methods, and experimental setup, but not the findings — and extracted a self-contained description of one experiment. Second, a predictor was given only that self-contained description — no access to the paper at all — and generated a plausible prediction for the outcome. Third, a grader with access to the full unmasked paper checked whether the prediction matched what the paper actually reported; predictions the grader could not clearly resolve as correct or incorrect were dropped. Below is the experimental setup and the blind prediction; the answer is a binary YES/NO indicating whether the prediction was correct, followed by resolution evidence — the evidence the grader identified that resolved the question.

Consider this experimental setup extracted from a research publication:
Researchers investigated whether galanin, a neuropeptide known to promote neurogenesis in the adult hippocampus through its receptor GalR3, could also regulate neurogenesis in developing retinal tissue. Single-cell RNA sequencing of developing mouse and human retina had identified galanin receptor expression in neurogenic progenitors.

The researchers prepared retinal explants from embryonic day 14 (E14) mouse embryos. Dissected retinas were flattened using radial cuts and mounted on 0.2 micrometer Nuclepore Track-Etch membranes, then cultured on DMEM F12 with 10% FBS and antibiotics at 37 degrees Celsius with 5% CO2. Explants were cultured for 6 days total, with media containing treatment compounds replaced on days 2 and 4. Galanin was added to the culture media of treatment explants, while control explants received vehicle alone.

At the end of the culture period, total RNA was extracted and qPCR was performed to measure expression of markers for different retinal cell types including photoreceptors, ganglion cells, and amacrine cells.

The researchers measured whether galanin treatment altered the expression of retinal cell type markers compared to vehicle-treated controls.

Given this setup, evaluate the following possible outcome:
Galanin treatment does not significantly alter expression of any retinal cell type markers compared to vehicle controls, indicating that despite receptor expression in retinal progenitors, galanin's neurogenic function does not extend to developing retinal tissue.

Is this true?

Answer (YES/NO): YES